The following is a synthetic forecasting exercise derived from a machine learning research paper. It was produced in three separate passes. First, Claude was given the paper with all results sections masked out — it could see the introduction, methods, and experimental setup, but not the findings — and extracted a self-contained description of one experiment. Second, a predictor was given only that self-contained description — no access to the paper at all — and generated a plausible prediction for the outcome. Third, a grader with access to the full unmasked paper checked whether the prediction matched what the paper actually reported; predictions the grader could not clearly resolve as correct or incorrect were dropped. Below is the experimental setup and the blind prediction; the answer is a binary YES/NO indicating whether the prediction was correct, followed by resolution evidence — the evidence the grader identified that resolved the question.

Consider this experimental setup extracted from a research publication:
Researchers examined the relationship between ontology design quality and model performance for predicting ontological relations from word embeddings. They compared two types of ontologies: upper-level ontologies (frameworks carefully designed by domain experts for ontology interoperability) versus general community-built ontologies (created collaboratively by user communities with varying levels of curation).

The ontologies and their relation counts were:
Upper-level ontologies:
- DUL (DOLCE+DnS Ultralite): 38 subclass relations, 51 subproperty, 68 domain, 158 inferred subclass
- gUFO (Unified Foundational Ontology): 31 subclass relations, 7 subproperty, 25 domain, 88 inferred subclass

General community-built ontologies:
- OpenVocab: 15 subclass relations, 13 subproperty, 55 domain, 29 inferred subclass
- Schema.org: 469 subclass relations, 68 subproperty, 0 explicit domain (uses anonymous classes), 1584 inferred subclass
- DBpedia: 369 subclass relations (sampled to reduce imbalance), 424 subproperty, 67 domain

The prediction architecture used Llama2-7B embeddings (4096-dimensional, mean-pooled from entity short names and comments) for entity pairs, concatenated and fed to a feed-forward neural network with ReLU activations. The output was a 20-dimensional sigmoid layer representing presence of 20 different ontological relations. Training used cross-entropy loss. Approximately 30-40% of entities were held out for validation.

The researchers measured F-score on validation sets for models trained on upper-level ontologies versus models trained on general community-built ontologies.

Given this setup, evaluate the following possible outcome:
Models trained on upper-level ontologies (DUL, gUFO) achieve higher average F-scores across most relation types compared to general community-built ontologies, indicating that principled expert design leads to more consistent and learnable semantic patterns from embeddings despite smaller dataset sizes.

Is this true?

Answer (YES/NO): YES